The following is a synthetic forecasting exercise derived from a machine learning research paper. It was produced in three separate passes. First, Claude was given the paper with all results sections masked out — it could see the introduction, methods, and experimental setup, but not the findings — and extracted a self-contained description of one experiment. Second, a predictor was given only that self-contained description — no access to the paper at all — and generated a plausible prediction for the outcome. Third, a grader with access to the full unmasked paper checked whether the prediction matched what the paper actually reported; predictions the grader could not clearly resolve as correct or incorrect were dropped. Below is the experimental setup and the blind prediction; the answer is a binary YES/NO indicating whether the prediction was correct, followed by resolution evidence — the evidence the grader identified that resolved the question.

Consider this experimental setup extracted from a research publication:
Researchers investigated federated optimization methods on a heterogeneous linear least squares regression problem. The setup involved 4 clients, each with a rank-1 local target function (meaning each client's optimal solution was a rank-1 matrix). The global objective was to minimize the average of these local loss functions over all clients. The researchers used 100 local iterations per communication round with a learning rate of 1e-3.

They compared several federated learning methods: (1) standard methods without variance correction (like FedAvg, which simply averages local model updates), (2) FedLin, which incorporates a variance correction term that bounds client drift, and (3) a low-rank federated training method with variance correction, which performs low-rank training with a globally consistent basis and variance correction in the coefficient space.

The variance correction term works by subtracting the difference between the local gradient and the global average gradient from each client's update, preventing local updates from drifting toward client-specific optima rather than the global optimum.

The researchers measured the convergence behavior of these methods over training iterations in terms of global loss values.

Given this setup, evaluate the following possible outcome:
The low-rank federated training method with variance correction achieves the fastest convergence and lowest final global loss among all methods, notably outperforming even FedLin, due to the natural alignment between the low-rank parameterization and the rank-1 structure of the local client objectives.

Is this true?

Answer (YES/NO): NO